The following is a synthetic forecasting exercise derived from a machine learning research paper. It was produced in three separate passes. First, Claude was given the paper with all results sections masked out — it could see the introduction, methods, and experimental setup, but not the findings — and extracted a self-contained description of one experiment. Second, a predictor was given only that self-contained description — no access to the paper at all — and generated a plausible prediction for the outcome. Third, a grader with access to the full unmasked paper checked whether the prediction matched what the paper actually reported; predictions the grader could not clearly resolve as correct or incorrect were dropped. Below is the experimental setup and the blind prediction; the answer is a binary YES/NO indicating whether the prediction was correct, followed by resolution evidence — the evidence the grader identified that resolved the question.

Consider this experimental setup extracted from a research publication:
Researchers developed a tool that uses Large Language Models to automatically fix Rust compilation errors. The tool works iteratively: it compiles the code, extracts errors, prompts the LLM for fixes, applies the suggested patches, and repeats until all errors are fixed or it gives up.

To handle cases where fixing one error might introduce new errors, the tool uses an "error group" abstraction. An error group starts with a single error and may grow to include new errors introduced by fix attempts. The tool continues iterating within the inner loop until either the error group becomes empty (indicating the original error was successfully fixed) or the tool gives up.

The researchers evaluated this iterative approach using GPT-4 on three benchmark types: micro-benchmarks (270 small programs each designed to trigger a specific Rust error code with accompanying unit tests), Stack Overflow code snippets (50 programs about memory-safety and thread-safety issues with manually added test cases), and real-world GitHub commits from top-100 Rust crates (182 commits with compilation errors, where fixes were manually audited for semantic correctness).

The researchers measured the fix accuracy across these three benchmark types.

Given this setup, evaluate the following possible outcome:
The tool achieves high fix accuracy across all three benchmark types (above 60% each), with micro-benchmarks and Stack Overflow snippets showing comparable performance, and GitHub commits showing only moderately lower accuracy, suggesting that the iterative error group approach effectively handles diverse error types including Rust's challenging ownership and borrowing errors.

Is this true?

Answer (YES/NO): NO